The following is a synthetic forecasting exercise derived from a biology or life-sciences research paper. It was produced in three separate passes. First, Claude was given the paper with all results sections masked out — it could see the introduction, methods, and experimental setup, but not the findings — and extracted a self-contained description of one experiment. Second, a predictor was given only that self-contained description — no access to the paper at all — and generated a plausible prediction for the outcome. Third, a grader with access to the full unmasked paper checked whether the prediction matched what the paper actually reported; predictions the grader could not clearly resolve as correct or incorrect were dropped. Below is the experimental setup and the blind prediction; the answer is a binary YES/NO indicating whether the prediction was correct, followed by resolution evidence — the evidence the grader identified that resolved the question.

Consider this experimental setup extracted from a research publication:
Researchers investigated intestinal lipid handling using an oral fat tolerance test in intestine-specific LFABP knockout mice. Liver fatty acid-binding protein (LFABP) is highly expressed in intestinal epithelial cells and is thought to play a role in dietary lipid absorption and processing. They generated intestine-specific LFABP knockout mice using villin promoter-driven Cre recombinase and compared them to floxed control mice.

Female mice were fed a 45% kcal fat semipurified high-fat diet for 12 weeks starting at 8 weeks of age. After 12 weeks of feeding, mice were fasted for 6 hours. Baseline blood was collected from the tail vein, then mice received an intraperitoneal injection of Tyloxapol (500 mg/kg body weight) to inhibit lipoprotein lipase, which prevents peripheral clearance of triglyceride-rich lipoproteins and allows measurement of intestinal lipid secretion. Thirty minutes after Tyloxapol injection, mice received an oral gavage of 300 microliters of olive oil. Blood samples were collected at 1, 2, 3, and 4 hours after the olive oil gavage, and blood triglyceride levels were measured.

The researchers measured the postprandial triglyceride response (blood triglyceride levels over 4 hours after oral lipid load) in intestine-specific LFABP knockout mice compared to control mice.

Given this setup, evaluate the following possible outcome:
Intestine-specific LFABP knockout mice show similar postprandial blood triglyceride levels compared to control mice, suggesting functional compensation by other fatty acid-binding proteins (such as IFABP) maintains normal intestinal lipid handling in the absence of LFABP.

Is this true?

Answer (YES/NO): NO